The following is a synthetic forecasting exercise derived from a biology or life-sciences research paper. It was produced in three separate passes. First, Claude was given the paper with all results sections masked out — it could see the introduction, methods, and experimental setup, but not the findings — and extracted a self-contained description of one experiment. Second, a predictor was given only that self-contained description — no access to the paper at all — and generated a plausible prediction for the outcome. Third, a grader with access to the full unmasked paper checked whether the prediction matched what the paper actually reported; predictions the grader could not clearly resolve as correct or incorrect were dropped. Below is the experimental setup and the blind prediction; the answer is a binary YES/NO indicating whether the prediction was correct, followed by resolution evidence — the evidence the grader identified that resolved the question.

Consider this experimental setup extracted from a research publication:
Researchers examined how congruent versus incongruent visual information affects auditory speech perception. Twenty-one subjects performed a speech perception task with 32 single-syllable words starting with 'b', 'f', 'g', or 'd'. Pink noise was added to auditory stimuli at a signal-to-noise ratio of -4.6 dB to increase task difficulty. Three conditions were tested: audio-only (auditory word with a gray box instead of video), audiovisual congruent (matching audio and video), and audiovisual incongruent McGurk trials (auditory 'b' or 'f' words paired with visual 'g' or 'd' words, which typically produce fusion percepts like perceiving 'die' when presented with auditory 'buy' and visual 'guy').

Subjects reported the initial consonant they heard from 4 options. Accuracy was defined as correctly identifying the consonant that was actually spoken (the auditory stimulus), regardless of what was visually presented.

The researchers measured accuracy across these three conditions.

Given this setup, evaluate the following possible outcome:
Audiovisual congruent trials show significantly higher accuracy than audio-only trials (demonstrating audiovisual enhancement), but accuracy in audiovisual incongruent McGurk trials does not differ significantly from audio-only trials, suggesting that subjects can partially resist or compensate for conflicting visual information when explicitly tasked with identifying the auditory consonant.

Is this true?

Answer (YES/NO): NO